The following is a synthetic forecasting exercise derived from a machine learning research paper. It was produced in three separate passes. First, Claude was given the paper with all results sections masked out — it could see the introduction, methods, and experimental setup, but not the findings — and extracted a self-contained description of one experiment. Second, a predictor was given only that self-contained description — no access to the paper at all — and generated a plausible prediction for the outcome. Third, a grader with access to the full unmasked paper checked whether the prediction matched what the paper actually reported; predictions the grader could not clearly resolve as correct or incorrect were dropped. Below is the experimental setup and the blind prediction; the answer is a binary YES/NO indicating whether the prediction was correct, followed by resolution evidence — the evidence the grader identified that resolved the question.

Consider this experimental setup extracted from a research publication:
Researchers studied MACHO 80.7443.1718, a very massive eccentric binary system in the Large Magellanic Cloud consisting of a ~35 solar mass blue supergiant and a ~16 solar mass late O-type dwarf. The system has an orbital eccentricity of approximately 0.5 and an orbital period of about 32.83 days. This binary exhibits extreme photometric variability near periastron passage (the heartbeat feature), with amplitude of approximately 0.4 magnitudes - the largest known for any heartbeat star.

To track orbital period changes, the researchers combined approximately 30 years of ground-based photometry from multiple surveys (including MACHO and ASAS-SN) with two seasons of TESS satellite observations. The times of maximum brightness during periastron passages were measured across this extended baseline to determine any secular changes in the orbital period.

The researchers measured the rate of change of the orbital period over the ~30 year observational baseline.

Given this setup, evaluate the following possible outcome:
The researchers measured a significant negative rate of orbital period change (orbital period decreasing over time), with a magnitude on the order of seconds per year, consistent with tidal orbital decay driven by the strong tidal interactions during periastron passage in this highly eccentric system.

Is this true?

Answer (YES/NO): YES